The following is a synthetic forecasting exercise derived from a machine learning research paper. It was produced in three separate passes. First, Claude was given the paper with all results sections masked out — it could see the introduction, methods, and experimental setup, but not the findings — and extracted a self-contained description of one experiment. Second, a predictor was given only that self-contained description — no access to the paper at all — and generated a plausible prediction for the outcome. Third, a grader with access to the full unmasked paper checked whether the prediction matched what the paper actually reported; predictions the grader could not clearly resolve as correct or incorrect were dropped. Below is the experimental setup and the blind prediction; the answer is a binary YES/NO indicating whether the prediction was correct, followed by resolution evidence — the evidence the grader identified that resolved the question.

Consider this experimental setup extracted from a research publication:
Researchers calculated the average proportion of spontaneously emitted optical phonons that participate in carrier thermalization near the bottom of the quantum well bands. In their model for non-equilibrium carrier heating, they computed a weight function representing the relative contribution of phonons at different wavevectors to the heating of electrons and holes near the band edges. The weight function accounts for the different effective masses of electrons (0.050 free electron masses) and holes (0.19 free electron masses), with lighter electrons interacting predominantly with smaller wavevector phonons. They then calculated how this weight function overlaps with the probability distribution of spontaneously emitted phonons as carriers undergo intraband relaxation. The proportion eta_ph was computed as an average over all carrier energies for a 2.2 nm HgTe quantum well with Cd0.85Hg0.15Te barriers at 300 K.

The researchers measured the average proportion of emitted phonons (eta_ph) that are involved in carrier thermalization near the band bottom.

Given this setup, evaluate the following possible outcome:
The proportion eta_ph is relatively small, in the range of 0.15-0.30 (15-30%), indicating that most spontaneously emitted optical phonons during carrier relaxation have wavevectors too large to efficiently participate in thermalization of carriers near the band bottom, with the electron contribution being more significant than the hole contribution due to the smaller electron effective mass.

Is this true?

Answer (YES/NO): NO